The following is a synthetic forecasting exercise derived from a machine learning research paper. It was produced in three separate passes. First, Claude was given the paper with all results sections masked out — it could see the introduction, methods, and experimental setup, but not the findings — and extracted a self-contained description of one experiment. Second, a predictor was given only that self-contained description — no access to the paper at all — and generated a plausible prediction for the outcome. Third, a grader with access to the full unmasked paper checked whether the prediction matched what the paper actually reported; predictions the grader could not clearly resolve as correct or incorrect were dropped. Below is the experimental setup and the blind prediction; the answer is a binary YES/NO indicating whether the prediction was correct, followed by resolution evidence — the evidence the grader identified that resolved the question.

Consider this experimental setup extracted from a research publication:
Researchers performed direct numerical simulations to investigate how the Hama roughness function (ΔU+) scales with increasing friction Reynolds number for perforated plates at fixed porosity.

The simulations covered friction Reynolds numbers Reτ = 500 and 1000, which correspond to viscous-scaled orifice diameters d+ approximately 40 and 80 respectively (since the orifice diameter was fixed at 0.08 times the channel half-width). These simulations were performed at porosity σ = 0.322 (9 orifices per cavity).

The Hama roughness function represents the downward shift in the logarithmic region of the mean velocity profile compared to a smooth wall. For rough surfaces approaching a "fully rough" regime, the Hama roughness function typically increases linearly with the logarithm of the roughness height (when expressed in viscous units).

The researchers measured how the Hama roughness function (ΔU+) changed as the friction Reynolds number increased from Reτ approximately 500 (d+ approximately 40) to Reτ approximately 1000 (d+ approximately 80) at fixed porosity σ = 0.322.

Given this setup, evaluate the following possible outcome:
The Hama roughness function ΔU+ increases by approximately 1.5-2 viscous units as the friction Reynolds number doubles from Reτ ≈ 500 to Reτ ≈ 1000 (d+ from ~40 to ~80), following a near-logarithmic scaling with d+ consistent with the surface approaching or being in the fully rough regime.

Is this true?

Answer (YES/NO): NO